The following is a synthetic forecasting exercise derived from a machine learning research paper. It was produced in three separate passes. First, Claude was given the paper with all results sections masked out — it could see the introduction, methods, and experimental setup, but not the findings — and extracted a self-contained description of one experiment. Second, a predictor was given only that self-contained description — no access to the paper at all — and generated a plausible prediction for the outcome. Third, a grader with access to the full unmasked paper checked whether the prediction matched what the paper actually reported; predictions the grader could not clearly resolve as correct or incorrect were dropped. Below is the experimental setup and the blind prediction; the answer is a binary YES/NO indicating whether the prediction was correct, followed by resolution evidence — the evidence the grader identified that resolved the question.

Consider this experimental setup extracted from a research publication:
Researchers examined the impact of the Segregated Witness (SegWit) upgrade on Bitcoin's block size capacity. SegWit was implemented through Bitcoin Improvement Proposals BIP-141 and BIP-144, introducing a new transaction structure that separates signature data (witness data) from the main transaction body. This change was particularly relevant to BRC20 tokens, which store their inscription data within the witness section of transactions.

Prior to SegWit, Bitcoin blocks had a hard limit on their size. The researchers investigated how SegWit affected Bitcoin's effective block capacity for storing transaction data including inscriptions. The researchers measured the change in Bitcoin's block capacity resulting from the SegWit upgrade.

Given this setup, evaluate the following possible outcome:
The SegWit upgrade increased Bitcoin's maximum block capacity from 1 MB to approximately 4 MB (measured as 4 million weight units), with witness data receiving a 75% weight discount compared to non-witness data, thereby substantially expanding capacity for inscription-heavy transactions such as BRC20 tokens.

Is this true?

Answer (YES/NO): NO